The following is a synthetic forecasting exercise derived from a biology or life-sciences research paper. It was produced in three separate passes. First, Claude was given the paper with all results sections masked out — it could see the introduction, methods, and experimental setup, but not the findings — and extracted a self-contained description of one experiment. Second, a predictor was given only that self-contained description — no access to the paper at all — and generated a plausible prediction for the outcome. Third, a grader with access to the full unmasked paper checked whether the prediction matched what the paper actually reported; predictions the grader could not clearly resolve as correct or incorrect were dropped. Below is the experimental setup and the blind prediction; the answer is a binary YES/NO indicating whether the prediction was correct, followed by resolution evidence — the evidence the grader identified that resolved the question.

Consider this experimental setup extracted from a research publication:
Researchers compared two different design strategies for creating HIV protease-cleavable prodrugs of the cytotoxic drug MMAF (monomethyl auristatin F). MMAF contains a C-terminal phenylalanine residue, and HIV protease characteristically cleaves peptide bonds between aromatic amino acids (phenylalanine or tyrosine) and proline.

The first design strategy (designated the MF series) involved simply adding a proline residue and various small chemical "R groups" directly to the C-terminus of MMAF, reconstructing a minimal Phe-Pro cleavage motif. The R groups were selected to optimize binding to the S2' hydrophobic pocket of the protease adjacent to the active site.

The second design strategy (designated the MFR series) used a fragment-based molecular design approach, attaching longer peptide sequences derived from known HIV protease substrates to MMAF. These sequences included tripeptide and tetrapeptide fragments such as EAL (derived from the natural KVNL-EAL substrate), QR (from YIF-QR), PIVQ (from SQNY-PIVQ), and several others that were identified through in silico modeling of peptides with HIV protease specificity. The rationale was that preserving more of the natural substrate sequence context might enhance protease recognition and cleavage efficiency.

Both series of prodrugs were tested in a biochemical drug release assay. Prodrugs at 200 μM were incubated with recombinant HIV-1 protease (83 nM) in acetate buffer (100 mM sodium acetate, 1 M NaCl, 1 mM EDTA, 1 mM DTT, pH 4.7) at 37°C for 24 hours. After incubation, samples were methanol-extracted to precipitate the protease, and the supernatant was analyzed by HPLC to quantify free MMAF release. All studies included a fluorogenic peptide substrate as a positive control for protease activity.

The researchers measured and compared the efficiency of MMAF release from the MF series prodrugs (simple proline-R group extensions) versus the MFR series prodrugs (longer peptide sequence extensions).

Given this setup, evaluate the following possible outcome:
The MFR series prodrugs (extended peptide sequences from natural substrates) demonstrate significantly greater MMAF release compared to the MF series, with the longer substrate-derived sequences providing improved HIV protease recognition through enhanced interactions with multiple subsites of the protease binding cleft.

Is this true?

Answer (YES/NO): NO